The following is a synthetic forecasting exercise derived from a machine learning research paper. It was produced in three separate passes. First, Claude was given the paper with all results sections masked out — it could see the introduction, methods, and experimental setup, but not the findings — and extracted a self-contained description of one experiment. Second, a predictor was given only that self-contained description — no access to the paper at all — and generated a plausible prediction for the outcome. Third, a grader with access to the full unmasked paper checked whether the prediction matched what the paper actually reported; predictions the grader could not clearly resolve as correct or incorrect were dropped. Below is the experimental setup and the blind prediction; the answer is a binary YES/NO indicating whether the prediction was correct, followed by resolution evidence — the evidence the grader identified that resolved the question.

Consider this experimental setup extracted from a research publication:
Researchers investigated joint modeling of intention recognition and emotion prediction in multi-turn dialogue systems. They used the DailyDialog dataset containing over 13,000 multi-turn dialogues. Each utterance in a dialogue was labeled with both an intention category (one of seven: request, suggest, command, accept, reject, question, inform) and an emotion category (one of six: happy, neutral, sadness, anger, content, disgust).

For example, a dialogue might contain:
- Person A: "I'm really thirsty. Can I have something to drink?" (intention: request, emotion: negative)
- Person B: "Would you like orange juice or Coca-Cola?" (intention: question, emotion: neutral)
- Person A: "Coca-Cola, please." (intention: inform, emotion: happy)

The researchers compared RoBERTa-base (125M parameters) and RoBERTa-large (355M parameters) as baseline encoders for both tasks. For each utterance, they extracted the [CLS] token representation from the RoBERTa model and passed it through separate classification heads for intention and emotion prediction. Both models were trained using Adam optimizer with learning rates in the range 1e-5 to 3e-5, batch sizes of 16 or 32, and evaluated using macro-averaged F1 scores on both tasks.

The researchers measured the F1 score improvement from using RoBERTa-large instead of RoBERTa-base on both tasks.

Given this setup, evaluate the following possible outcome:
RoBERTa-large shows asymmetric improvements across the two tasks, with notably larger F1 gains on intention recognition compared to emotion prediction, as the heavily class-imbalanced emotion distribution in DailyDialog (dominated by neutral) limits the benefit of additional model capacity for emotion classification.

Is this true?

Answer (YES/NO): NO